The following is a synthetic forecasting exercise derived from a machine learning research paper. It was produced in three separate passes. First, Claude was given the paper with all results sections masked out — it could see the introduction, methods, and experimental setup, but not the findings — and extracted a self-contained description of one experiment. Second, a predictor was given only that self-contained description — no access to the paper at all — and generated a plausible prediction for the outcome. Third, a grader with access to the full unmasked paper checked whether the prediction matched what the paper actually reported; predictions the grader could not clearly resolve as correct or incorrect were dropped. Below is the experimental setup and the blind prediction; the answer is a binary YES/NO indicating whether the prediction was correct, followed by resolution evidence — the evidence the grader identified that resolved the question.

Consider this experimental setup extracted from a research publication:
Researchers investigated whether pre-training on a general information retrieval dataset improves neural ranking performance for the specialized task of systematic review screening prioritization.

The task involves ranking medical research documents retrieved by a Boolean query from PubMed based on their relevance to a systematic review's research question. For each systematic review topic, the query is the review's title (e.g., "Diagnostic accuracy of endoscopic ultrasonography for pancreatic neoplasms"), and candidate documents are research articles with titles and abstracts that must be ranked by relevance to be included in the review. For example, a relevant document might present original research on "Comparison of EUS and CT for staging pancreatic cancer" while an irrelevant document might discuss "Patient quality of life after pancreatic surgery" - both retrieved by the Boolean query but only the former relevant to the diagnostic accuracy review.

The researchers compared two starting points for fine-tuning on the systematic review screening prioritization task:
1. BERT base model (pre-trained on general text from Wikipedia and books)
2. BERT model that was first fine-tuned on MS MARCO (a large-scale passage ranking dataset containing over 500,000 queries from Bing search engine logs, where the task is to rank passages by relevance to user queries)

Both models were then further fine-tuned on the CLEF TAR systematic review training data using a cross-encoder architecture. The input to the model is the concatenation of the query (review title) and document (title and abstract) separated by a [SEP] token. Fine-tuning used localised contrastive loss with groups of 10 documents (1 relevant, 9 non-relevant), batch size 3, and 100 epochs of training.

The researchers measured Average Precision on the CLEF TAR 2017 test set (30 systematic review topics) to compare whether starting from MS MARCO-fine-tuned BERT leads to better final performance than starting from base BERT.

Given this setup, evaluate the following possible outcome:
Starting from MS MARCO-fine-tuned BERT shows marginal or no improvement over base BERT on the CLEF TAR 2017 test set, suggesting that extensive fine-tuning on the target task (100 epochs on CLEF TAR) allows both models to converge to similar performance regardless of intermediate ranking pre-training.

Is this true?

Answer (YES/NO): NO